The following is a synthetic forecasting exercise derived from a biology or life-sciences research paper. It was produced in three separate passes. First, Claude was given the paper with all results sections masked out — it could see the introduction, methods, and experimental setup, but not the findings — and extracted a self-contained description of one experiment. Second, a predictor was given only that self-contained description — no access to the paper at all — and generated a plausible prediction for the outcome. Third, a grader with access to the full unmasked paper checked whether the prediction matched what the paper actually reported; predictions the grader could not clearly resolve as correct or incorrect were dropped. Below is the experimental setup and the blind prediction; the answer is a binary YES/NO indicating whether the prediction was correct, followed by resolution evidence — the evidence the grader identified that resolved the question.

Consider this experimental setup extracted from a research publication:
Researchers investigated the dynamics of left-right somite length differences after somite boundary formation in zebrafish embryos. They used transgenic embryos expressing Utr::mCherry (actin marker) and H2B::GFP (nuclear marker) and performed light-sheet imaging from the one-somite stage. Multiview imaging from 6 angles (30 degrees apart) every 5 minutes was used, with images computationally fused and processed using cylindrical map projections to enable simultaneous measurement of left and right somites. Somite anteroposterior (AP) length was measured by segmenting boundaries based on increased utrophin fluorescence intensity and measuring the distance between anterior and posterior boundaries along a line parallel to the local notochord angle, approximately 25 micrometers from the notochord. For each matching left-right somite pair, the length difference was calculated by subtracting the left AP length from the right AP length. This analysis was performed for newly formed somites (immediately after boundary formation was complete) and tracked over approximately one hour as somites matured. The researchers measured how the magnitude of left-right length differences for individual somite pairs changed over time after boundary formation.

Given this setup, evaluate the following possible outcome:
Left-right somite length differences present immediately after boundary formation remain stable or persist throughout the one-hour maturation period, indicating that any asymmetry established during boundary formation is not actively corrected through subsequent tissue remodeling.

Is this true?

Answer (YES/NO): NO